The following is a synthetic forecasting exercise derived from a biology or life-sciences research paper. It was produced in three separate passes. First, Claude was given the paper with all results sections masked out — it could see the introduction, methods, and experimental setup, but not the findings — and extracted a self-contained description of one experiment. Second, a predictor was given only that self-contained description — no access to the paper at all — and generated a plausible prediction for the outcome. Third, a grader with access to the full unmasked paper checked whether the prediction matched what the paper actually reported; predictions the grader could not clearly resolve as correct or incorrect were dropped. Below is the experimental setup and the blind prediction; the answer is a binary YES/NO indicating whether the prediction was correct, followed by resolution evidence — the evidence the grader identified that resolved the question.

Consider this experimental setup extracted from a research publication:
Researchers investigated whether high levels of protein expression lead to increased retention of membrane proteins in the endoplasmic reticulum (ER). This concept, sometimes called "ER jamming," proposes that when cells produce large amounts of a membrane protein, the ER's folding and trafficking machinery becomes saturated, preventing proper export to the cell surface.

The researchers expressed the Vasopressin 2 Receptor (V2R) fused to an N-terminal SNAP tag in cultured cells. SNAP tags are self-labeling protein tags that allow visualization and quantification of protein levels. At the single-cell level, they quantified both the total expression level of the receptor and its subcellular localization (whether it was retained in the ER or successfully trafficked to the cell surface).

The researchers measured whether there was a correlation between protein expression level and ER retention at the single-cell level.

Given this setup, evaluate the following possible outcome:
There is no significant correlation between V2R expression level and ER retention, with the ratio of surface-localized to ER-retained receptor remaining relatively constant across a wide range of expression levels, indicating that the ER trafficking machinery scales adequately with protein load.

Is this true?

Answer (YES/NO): YES